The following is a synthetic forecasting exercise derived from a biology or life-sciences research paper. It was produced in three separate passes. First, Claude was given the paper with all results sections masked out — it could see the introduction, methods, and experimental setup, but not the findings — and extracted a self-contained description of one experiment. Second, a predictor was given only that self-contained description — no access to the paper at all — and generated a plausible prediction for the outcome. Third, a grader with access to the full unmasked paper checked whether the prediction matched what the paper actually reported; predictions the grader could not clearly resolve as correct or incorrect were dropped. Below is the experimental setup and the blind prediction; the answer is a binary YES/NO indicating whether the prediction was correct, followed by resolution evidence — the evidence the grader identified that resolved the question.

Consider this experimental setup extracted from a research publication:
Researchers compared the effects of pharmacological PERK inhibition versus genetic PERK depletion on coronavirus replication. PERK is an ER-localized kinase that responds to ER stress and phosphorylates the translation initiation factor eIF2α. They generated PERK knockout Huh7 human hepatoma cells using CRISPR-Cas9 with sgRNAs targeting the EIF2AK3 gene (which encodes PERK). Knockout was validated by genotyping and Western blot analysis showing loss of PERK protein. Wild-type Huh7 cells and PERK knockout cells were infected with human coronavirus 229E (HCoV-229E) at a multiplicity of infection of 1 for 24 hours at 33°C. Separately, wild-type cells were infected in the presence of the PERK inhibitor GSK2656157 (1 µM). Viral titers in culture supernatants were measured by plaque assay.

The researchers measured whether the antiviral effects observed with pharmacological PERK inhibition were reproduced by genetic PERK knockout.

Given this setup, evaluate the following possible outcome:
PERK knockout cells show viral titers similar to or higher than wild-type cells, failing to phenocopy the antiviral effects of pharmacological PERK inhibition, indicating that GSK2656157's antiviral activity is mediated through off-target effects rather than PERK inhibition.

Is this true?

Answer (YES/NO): NO